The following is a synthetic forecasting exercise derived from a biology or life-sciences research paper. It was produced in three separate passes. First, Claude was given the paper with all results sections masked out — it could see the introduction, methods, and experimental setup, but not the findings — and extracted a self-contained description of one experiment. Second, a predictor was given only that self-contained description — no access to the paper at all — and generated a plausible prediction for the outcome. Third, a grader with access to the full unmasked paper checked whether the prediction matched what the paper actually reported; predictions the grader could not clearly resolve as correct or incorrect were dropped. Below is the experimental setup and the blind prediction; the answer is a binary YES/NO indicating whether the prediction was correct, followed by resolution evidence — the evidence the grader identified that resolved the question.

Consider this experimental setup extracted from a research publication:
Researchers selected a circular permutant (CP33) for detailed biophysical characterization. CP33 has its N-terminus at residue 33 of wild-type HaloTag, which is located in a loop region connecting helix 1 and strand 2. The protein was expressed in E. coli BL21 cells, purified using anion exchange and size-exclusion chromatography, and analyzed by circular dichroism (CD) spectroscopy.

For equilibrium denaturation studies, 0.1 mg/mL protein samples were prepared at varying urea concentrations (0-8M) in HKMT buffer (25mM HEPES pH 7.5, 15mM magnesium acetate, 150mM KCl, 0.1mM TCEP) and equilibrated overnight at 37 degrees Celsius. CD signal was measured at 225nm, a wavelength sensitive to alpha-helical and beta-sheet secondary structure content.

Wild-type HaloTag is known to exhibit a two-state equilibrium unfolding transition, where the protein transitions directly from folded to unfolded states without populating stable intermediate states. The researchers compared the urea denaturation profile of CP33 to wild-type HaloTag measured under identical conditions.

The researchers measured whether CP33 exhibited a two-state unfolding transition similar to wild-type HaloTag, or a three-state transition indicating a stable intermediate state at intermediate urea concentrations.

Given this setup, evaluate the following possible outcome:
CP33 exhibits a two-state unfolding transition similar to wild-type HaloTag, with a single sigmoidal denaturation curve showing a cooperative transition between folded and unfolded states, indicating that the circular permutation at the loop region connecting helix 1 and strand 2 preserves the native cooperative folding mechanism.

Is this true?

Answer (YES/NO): NO